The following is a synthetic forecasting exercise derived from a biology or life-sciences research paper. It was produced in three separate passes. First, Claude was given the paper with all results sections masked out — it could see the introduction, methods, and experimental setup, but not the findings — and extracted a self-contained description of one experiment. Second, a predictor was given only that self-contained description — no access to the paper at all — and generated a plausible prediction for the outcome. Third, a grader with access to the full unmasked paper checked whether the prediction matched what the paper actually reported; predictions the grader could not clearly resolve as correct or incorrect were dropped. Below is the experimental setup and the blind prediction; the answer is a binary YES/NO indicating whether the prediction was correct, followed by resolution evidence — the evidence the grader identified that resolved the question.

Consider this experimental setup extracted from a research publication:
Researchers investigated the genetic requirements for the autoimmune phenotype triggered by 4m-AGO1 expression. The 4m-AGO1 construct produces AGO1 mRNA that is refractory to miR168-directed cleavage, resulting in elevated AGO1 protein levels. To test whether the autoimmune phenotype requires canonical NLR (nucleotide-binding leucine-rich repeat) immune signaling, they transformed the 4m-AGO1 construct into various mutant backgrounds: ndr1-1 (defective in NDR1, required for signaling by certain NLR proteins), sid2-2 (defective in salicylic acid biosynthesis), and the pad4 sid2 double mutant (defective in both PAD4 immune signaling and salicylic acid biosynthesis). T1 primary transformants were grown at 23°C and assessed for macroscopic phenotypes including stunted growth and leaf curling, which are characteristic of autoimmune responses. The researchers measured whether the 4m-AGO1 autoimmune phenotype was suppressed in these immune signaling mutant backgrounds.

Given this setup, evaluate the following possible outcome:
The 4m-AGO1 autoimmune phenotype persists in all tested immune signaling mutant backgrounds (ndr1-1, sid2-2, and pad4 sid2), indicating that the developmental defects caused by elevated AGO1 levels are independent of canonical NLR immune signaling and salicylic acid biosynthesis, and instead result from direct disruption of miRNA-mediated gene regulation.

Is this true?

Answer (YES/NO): NO